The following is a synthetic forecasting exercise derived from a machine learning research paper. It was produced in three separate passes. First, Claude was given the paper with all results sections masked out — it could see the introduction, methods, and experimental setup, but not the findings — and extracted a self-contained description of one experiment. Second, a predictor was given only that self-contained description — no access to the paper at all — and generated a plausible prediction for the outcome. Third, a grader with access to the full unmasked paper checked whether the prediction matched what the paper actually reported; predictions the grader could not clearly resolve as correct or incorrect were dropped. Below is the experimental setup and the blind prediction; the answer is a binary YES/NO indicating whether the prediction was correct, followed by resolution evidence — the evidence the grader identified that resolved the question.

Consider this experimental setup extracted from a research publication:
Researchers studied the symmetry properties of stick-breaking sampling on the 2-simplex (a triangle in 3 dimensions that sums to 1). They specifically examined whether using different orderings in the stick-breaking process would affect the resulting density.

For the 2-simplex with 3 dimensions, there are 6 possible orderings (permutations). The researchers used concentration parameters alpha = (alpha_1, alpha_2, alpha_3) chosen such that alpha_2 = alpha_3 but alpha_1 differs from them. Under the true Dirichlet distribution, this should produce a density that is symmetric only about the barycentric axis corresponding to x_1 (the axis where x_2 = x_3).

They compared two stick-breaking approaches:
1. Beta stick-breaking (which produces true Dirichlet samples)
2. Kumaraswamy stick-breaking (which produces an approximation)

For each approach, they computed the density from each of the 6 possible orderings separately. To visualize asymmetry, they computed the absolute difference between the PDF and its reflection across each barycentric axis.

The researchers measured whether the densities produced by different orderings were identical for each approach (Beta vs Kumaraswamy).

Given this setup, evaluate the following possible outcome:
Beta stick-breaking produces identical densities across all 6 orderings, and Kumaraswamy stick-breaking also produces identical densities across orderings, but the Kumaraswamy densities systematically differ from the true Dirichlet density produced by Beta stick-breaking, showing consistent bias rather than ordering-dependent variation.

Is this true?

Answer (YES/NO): NO